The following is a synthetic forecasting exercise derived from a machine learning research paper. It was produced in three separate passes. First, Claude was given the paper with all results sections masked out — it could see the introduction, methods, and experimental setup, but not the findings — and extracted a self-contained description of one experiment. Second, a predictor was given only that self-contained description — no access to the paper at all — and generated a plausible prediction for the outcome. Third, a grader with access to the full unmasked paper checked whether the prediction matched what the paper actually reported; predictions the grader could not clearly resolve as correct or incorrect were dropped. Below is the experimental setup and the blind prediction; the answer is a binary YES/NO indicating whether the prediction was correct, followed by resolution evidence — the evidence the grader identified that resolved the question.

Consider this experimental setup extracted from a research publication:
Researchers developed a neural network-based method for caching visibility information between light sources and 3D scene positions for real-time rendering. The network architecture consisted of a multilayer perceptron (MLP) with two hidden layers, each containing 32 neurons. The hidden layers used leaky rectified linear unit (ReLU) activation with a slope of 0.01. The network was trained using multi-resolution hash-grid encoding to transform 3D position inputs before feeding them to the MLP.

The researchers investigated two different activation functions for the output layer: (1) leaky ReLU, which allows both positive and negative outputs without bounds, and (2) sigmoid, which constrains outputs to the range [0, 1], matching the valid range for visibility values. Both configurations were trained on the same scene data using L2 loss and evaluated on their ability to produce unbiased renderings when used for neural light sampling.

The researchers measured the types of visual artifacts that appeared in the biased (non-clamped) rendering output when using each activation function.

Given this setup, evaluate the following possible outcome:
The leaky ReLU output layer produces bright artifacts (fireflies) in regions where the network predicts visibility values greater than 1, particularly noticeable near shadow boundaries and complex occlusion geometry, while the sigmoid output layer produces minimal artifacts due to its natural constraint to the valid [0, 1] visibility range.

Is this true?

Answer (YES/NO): NO